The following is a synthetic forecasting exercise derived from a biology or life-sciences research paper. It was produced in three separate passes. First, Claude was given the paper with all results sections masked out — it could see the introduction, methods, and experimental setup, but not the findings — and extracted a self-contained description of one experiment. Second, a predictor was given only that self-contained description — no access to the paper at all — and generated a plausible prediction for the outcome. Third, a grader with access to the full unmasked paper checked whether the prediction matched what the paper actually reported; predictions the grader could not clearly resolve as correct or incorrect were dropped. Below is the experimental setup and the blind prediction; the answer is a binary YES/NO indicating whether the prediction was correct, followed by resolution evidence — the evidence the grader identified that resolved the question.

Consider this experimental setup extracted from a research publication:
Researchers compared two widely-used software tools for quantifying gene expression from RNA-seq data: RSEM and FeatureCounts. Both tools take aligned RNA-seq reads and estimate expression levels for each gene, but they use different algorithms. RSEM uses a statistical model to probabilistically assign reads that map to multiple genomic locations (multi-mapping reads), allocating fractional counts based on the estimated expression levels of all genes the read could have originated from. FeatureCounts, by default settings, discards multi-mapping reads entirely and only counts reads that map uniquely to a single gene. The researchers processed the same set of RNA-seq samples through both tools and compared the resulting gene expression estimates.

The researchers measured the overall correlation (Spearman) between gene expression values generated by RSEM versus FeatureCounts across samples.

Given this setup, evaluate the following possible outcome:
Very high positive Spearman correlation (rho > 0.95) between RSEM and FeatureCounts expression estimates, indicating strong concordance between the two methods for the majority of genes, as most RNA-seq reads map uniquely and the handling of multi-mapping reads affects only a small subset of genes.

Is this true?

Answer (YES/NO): YES